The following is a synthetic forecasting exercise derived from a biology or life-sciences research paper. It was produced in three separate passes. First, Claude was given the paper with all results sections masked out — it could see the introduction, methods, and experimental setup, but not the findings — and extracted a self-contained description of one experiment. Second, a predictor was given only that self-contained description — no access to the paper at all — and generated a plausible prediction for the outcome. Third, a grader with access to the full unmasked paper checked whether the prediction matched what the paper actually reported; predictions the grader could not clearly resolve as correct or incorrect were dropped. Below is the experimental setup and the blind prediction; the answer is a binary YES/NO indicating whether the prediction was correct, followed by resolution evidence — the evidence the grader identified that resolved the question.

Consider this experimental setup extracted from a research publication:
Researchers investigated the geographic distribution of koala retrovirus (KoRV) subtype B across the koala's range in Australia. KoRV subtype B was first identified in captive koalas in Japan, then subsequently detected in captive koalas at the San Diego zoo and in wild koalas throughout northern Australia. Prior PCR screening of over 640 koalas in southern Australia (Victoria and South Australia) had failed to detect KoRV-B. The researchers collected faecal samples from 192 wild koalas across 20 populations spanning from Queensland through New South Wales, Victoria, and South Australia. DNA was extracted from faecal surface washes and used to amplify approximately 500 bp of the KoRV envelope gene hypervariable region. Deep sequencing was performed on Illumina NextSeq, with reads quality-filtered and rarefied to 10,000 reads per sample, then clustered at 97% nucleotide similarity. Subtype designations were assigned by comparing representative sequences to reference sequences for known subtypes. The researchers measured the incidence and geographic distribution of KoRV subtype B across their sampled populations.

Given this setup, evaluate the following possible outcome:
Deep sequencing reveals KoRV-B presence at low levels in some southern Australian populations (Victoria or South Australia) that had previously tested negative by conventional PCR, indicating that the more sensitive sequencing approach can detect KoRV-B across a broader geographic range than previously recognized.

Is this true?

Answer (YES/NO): NO